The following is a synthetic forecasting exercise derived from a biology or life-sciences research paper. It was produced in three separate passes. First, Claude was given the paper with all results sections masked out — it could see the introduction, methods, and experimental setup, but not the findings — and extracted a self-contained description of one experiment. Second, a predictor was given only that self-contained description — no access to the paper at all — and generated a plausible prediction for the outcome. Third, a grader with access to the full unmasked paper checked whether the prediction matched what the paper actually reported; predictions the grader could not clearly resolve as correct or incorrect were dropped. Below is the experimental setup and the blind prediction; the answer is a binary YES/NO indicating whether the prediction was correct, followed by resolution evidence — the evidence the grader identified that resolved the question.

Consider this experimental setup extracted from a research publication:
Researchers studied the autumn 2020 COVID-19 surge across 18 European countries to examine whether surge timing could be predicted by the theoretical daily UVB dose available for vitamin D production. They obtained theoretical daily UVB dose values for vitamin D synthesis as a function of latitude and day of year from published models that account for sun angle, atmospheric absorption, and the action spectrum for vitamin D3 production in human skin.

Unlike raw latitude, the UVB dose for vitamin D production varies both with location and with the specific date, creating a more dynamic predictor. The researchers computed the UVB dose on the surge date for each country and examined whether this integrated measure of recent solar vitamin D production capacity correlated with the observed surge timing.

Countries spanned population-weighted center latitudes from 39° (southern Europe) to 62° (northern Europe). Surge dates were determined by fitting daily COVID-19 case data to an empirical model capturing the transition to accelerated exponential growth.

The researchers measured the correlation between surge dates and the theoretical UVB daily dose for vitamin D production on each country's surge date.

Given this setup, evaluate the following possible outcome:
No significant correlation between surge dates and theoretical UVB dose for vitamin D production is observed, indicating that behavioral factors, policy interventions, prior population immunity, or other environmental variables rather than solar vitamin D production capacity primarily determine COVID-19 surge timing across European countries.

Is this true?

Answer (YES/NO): NO